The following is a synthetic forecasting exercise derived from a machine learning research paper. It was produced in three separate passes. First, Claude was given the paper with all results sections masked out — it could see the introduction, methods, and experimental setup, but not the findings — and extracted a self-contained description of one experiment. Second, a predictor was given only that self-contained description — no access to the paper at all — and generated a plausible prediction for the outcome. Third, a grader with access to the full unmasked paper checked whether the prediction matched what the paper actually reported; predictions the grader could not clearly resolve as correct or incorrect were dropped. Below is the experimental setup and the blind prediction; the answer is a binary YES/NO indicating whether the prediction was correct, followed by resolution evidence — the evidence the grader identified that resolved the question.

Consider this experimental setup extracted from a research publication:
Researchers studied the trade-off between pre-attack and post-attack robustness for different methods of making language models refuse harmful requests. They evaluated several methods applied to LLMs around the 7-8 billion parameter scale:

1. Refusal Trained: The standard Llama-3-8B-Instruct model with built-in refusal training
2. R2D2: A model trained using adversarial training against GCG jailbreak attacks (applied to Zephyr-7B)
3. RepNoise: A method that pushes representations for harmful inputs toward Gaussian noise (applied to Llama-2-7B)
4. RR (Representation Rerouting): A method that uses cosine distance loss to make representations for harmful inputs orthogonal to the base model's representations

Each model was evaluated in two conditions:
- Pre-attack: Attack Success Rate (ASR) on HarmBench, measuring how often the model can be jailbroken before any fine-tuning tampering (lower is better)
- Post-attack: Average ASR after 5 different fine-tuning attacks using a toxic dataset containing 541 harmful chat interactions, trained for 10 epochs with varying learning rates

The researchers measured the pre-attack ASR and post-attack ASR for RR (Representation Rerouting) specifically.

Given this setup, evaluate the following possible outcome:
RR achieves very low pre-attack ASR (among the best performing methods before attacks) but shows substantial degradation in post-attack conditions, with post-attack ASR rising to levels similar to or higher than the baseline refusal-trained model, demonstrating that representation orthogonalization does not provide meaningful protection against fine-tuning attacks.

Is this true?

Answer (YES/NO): YES